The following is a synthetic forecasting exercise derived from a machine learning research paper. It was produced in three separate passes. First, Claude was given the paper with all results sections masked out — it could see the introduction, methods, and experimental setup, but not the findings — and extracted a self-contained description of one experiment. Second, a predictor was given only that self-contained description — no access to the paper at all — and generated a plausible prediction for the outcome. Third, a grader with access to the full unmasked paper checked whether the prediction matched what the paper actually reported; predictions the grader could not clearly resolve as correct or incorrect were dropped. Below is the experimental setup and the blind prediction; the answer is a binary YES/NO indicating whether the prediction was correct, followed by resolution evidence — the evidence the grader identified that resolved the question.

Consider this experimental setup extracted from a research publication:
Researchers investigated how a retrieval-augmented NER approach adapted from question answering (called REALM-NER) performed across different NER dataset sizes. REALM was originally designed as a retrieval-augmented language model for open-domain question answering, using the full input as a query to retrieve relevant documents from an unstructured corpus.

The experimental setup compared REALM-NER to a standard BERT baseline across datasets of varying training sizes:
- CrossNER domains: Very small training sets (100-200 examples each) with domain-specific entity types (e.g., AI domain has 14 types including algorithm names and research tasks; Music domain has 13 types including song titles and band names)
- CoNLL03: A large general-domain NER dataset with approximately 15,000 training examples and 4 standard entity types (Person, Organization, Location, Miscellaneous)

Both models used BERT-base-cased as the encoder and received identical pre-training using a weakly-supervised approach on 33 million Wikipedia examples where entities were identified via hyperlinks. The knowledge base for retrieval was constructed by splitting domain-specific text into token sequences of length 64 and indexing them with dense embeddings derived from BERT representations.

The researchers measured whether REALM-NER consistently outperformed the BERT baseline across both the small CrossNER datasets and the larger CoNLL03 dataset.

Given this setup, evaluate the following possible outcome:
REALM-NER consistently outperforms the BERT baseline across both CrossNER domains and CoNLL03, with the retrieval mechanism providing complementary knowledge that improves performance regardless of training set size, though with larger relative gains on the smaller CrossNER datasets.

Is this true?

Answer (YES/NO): NO